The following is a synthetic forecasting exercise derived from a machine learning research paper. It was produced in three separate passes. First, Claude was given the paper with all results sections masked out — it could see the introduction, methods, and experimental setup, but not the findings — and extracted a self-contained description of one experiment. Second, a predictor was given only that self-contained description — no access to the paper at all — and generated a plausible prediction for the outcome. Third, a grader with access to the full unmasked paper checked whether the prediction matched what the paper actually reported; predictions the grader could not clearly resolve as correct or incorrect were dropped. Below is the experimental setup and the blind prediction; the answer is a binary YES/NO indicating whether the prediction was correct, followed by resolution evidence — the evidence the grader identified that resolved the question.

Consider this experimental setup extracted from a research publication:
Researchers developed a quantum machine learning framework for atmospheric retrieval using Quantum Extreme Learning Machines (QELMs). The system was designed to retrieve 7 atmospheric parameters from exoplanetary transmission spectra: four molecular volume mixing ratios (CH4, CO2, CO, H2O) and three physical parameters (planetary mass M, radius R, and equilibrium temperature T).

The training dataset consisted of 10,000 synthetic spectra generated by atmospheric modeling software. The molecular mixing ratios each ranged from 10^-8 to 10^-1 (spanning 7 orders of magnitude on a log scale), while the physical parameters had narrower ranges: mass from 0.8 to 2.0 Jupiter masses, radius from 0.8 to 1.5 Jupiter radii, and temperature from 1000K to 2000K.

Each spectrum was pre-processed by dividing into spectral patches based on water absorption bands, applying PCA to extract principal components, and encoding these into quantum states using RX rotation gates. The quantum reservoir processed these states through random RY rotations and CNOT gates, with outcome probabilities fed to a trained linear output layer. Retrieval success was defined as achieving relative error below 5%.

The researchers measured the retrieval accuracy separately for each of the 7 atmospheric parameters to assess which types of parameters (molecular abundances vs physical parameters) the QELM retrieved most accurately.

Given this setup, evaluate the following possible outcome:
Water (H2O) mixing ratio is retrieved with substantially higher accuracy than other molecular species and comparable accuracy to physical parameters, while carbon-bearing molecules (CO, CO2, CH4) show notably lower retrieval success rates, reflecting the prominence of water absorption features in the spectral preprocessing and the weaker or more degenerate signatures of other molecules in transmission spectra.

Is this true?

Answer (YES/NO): NO